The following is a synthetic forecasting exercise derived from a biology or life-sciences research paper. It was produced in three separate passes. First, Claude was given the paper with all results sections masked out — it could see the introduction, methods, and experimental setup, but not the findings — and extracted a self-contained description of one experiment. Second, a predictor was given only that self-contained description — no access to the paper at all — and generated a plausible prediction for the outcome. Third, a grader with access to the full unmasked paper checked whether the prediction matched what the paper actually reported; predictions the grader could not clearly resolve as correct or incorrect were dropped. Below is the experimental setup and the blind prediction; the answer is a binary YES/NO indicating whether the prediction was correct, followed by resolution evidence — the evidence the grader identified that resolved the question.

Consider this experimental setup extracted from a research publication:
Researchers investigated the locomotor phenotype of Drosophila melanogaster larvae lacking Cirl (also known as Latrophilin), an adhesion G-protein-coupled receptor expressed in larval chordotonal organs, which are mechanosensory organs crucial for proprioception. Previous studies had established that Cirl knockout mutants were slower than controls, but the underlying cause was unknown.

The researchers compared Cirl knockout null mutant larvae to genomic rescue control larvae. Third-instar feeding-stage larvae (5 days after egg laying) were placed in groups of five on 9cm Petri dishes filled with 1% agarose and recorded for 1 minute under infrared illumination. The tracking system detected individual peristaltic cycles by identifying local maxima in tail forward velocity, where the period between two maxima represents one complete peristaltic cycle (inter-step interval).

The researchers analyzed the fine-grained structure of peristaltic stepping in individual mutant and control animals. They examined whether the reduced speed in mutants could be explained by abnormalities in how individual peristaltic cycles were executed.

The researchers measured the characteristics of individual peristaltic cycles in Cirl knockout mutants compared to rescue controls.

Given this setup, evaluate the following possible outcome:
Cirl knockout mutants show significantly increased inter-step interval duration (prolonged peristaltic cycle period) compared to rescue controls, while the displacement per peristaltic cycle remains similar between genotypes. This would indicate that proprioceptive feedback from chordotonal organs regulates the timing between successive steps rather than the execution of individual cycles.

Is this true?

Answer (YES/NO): NO